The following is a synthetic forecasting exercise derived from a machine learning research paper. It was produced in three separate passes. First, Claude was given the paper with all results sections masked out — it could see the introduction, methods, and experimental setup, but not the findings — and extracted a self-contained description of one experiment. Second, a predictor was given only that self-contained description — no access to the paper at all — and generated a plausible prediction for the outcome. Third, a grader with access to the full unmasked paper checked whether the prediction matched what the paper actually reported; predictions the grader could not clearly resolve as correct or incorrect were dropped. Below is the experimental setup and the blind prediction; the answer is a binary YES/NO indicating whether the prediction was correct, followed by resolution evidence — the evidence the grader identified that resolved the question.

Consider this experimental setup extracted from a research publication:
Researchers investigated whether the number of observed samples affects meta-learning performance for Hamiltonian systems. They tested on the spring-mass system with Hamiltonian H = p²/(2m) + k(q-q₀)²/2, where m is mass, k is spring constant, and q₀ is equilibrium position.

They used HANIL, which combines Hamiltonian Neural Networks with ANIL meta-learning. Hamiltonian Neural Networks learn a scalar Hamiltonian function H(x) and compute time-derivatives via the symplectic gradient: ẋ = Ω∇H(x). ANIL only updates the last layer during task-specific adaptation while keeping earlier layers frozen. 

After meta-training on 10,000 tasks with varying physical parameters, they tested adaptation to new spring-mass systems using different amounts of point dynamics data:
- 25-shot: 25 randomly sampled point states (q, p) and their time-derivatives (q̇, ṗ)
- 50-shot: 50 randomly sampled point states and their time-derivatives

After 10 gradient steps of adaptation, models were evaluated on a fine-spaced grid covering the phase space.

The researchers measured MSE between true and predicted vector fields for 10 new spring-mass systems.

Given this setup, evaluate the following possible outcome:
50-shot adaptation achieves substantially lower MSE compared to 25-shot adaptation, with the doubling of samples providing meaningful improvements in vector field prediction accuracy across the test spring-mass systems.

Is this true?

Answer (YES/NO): NO